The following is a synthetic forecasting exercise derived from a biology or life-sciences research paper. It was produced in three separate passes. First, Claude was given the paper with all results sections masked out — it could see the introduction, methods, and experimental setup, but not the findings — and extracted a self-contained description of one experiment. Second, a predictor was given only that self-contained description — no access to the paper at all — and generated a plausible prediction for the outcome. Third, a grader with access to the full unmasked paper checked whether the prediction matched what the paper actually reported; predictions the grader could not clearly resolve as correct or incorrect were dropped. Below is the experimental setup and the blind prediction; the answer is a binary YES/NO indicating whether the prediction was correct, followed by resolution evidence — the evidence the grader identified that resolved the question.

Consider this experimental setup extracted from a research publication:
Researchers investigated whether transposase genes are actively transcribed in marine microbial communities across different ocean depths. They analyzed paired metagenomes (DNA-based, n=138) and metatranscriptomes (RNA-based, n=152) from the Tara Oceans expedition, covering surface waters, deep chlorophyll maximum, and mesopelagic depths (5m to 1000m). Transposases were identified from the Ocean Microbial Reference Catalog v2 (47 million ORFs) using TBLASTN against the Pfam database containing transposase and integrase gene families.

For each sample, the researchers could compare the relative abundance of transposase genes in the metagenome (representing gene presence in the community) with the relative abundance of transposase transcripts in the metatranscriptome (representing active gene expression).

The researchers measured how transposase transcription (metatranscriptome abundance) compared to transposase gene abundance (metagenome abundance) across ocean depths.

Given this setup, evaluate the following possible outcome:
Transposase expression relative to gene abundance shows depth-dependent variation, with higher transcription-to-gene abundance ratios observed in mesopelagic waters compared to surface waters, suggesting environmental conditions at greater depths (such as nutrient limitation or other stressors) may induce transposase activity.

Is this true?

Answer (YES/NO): NO